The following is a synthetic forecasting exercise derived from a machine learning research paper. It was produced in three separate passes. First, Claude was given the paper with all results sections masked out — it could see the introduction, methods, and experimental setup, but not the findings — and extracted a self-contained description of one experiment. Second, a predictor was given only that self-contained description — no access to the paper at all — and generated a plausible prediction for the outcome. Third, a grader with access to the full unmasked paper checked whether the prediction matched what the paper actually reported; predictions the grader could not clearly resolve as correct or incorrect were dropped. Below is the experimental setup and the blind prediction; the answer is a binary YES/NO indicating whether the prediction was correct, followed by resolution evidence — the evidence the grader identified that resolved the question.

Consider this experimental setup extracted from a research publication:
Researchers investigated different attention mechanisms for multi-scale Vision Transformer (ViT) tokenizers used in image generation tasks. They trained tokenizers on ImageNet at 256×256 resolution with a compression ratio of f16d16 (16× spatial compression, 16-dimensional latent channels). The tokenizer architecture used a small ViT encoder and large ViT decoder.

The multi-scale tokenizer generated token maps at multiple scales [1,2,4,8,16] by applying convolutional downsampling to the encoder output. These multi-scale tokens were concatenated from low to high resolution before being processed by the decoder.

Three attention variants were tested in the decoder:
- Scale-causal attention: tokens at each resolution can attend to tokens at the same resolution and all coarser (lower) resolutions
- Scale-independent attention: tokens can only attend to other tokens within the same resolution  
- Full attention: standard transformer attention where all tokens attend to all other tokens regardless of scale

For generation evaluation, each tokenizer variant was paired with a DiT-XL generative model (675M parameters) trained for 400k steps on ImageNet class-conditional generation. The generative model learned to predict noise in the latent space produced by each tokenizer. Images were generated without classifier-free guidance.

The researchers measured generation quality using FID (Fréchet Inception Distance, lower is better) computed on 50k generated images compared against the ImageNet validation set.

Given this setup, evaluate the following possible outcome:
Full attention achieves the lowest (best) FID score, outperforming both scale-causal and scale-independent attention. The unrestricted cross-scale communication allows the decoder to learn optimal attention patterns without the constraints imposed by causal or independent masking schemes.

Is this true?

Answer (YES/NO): NO